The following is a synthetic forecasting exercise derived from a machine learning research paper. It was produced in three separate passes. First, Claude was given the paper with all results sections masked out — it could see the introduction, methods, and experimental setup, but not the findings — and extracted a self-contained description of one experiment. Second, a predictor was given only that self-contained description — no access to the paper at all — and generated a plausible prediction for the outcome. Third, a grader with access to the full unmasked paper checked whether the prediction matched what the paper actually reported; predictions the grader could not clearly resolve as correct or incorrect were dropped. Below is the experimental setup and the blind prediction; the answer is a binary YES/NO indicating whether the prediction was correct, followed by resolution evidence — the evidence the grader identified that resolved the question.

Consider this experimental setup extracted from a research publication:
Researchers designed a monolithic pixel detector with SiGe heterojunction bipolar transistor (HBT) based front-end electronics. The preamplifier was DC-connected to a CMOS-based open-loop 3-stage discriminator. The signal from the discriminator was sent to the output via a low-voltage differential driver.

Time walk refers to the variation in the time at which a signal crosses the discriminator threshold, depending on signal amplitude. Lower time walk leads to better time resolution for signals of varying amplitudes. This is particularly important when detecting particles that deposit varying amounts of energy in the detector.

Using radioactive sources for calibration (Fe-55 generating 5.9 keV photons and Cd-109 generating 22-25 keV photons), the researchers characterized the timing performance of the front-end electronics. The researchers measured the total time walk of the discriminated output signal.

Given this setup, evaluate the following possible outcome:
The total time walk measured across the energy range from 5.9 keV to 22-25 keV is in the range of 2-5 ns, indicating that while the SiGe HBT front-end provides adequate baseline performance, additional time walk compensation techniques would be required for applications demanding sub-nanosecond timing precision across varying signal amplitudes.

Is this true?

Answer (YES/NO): NO